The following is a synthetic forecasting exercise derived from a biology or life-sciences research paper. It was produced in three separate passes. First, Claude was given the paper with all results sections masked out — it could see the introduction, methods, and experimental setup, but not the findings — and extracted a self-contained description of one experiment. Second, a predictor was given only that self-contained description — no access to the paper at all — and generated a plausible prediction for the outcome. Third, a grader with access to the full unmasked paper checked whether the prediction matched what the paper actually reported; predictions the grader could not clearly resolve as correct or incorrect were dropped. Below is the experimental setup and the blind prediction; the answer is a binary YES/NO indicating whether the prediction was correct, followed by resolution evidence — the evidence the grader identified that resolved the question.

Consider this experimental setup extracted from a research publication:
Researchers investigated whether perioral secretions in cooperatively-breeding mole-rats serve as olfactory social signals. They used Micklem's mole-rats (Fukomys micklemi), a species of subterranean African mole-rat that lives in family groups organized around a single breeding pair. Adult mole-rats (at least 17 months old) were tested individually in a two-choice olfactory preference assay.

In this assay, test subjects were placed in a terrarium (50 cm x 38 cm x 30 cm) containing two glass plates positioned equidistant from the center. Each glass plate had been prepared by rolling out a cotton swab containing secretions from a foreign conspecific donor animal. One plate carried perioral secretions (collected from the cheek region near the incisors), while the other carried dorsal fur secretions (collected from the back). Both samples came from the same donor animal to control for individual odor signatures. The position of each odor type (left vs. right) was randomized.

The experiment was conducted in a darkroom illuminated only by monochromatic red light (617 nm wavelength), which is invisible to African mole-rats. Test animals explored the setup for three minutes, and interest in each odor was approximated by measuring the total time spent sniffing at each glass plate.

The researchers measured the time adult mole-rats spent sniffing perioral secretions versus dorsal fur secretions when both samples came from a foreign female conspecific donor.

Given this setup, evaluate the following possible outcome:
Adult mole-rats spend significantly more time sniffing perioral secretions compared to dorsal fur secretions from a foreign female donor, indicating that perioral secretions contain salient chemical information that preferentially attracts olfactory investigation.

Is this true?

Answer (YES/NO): NO